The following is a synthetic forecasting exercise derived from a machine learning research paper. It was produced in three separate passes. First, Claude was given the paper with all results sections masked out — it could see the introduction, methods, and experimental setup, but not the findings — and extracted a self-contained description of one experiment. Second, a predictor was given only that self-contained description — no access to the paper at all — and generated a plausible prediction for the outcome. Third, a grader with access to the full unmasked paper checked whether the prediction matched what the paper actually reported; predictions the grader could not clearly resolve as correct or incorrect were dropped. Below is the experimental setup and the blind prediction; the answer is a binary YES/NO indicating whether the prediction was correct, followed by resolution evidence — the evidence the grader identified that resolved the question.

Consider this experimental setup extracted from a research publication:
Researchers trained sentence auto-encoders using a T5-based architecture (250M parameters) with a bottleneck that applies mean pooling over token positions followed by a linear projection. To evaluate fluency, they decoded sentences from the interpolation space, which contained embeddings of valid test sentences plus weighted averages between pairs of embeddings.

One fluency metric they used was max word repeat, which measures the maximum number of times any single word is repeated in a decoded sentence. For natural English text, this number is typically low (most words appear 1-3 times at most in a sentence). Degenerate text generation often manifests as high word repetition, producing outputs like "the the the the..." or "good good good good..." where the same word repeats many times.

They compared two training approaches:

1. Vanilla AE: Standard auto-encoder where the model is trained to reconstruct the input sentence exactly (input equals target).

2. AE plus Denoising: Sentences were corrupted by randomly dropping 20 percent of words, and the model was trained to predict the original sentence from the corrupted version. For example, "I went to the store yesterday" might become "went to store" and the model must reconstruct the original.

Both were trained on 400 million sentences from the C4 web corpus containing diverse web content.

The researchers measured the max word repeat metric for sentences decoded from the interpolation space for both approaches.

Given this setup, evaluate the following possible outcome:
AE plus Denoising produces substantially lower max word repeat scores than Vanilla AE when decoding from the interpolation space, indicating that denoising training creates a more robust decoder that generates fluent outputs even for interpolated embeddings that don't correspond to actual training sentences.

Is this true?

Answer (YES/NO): NO